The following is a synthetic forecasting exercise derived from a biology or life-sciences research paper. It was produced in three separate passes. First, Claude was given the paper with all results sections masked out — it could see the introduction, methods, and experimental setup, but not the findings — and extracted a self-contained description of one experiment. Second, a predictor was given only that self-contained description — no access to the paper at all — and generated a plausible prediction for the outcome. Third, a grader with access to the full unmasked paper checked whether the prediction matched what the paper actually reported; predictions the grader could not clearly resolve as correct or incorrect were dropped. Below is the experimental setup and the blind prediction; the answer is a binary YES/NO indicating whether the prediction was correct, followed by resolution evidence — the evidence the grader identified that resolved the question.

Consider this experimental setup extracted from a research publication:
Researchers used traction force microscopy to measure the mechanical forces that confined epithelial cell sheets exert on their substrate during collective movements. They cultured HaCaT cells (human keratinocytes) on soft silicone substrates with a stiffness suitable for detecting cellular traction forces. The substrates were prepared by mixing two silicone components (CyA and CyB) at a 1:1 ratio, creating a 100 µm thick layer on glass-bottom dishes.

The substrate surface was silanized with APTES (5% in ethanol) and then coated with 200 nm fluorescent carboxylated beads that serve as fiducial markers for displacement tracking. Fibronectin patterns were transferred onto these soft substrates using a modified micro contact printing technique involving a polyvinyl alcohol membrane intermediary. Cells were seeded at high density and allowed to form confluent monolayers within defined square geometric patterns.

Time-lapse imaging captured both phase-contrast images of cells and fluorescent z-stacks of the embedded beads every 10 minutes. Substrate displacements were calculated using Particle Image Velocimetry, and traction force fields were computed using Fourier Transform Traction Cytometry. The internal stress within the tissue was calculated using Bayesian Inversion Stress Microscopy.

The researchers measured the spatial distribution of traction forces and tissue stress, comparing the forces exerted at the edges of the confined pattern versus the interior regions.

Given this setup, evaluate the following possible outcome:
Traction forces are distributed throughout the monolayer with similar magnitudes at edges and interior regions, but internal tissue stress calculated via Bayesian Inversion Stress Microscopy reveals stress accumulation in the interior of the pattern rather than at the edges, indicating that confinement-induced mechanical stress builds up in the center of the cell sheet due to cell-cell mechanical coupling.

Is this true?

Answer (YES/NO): NO